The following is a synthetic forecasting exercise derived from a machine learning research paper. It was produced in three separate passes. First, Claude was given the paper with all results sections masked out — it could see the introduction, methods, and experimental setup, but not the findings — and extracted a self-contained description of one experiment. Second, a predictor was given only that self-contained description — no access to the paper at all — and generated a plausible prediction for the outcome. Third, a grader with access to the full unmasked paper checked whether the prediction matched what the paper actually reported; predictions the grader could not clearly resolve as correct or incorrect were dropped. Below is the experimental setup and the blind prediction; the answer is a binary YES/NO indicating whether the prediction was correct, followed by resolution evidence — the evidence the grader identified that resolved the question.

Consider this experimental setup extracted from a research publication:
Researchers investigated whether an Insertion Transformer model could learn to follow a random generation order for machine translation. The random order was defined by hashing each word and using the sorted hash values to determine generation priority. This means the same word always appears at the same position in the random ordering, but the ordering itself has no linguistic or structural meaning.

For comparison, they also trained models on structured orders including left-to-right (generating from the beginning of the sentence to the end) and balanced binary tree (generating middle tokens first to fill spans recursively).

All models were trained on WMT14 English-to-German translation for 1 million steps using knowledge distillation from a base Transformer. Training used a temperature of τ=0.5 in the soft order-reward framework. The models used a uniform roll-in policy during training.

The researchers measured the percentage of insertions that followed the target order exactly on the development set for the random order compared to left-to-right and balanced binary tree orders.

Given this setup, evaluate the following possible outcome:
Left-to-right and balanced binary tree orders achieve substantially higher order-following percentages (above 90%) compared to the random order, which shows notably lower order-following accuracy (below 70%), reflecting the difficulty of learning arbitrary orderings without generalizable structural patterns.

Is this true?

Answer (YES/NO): NO